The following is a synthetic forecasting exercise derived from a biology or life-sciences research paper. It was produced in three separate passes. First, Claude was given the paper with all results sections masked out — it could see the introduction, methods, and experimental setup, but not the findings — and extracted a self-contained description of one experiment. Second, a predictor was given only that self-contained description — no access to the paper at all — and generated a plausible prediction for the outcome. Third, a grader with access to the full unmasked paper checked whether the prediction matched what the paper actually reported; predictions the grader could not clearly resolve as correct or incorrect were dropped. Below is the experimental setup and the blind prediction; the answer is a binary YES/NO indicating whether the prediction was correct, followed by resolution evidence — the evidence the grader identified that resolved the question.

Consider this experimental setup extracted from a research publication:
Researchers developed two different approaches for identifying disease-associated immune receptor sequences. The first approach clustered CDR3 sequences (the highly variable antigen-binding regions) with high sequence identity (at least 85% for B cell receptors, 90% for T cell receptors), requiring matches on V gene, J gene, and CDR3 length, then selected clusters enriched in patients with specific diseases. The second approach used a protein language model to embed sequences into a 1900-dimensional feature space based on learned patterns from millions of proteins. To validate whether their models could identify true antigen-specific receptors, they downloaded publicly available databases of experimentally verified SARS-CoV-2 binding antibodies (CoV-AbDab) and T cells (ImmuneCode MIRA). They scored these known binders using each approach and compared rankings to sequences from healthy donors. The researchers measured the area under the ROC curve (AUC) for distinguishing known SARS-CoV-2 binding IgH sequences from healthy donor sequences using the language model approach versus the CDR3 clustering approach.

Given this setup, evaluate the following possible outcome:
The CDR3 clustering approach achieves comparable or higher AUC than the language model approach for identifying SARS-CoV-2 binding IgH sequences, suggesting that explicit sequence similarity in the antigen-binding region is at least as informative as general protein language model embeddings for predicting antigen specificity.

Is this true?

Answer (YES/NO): NO